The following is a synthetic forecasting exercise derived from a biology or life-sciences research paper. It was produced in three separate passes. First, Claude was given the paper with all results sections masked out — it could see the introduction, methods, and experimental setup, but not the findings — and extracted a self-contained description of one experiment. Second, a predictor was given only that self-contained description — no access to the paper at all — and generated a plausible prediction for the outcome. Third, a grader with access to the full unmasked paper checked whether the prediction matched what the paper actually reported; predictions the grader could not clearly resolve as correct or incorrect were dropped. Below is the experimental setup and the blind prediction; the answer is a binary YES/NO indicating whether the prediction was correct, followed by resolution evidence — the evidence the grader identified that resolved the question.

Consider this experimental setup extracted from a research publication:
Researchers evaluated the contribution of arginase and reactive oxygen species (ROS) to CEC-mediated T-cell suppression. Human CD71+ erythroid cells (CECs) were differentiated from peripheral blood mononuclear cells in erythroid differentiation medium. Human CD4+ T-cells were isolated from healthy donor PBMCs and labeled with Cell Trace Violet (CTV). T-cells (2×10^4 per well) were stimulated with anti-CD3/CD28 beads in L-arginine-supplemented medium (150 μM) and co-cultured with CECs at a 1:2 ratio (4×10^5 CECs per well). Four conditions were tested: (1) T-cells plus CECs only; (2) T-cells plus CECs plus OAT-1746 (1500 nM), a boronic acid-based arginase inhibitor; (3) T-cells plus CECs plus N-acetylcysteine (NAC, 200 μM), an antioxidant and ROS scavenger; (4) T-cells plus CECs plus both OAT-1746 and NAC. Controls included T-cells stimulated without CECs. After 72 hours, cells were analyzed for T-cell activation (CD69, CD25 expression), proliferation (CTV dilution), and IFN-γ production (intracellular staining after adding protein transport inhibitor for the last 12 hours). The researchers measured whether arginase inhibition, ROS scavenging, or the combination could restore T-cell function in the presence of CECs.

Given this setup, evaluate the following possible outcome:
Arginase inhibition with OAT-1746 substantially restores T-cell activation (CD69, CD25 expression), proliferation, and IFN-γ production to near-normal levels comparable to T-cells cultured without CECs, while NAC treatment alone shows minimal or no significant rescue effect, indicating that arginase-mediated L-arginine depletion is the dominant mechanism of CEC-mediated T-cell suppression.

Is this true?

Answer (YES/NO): NO